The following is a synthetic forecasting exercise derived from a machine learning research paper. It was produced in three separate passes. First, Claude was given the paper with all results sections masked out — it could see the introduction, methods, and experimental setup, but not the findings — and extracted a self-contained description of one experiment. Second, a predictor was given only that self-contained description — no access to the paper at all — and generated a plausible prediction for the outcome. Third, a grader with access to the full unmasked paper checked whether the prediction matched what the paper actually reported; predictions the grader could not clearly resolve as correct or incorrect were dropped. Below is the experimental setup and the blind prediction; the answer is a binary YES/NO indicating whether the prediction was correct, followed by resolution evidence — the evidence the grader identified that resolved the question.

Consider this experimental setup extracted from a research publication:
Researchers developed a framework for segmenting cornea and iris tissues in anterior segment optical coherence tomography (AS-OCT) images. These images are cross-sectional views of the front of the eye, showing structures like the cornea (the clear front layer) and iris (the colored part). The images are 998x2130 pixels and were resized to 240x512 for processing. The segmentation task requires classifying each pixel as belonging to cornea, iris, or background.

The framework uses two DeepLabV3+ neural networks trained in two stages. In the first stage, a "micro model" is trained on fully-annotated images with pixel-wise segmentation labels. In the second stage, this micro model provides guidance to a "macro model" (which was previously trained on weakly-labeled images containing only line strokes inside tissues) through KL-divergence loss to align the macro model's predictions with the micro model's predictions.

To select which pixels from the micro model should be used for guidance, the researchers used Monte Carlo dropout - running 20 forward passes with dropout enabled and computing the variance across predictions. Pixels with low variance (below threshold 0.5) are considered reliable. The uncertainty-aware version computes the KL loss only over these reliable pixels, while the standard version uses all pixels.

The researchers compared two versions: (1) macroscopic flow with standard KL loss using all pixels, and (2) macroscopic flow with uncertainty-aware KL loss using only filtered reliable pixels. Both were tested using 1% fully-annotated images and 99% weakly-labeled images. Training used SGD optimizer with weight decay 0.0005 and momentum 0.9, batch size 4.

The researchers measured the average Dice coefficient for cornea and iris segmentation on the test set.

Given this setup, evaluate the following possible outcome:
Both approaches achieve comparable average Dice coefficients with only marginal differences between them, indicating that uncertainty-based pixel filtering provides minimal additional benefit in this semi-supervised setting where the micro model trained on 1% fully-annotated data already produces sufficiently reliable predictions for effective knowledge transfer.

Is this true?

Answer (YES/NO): NO